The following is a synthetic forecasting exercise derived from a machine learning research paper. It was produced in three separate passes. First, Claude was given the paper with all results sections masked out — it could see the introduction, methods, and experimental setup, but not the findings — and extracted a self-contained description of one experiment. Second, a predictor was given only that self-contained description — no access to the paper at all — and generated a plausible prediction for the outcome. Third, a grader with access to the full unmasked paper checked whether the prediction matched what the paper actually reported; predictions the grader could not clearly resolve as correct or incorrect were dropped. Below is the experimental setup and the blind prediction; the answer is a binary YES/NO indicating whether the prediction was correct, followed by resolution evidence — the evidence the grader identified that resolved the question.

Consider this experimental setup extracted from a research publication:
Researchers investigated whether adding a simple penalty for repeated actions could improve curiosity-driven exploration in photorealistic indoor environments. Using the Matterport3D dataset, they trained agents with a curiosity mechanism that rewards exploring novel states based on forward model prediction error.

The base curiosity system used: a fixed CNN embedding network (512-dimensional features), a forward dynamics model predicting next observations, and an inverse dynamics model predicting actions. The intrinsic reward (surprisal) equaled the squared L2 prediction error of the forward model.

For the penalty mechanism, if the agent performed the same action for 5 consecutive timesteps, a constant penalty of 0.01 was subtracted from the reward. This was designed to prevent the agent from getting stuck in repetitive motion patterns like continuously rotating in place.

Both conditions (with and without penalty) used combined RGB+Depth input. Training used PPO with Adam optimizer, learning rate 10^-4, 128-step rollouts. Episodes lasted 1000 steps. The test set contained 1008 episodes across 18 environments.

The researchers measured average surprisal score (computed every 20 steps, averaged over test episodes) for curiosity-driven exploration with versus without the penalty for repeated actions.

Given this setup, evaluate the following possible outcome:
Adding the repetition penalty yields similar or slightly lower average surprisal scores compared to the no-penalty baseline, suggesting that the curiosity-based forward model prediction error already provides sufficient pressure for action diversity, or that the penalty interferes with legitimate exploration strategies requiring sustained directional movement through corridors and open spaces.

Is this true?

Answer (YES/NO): NO